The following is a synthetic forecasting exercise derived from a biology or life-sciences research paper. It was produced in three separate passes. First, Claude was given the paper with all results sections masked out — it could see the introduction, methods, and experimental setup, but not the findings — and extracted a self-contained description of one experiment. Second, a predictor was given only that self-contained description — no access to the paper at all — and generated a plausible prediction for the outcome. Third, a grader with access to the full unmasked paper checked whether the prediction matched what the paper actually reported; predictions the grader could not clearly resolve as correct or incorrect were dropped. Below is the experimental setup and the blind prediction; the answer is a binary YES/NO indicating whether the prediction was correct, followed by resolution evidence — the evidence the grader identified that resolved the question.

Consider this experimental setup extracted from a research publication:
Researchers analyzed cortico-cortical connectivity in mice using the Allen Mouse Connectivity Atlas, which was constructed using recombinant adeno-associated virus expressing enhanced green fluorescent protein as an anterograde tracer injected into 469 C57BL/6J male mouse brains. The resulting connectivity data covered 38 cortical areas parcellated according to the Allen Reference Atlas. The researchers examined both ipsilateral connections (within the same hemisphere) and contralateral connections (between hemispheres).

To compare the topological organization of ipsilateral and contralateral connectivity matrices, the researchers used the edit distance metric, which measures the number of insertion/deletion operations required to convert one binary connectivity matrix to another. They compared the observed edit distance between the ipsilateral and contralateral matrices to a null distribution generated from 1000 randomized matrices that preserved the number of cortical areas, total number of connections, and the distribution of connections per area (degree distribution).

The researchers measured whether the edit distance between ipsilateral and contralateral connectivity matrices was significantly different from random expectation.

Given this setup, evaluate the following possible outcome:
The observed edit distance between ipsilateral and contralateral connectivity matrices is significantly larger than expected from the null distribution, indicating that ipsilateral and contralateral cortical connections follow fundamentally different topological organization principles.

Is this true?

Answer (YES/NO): NO